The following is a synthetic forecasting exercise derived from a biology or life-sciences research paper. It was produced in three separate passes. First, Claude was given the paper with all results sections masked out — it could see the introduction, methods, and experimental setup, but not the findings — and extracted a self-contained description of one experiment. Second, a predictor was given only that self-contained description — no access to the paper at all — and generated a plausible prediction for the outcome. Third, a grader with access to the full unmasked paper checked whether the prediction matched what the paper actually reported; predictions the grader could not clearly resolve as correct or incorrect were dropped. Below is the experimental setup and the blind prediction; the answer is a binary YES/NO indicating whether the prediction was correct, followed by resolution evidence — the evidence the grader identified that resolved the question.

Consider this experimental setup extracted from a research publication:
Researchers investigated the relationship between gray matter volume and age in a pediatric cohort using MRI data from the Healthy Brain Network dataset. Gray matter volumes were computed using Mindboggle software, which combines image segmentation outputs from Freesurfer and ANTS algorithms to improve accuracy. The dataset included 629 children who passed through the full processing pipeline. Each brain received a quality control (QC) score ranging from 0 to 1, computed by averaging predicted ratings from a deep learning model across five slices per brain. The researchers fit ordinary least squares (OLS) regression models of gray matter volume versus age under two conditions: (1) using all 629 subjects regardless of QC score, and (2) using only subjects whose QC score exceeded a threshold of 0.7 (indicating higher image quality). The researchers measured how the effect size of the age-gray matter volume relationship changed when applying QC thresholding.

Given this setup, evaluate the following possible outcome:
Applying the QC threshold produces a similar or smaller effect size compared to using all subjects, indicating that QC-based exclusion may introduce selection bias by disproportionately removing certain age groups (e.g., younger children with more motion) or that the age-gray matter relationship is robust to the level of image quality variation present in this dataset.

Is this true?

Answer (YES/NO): NO